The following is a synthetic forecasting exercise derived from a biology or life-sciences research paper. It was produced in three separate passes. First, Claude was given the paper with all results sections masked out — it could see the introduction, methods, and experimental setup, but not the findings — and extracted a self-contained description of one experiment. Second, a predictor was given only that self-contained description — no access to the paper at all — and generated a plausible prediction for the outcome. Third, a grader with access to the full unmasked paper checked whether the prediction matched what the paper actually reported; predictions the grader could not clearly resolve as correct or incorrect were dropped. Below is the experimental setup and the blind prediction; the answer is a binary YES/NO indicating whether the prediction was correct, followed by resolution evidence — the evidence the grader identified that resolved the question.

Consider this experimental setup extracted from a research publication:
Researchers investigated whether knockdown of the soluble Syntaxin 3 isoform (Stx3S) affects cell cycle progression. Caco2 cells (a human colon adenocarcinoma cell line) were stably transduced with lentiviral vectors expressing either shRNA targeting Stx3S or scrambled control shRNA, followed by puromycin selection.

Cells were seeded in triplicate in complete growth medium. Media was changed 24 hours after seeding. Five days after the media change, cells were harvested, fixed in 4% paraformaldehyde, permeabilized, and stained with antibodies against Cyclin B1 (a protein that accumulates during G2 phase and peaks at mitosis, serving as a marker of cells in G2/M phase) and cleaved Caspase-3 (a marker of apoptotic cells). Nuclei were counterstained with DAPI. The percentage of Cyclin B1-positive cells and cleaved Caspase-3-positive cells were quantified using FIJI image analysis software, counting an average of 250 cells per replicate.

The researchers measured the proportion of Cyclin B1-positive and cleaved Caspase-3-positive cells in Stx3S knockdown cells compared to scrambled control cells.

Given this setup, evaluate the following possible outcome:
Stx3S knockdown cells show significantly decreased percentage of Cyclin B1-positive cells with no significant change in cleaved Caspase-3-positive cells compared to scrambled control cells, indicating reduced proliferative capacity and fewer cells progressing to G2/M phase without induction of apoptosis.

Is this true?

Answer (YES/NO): NO